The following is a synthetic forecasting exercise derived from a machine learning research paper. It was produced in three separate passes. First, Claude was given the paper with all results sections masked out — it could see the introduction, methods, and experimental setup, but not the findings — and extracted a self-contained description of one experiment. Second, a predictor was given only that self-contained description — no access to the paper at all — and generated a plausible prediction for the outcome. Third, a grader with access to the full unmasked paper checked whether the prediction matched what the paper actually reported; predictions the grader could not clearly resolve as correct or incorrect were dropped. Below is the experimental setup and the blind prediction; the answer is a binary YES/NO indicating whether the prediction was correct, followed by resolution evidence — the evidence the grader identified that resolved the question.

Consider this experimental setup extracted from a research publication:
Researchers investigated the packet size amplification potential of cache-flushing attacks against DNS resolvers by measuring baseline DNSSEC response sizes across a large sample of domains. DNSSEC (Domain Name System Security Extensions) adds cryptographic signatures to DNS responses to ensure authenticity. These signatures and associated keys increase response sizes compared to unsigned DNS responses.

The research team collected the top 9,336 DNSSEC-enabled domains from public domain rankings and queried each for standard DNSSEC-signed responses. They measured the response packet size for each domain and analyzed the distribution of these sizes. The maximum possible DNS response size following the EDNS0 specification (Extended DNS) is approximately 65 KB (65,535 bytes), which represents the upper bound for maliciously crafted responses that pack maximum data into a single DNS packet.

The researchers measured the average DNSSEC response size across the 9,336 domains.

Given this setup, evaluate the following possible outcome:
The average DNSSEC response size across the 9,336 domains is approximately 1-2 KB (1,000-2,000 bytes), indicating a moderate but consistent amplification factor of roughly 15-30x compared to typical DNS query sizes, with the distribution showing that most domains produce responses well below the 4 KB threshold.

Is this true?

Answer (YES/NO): NO